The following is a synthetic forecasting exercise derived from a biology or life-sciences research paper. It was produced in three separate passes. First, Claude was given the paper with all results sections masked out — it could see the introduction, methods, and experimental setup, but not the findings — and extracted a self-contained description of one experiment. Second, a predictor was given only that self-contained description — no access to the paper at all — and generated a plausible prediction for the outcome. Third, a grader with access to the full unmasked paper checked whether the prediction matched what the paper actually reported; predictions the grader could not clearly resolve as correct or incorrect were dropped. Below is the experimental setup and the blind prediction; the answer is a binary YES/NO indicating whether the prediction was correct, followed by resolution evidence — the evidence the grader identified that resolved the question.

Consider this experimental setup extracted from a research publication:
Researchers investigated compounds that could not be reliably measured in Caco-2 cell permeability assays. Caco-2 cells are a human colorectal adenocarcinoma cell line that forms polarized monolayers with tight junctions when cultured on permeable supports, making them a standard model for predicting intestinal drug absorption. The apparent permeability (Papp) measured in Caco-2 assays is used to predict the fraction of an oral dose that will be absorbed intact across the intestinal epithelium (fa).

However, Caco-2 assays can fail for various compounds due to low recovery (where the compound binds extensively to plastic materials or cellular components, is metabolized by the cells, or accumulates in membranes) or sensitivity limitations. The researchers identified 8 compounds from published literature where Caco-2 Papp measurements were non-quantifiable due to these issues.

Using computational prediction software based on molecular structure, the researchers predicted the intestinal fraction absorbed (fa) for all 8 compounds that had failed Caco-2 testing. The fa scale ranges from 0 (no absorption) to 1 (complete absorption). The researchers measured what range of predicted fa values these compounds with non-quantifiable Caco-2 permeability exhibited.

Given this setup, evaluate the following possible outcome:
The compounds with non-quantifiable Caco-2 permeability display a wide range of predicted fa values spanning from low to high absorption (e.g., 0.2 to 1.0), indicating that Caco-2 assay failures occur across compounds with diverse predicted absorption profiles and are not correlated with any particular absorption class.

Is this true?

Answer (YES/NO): NO